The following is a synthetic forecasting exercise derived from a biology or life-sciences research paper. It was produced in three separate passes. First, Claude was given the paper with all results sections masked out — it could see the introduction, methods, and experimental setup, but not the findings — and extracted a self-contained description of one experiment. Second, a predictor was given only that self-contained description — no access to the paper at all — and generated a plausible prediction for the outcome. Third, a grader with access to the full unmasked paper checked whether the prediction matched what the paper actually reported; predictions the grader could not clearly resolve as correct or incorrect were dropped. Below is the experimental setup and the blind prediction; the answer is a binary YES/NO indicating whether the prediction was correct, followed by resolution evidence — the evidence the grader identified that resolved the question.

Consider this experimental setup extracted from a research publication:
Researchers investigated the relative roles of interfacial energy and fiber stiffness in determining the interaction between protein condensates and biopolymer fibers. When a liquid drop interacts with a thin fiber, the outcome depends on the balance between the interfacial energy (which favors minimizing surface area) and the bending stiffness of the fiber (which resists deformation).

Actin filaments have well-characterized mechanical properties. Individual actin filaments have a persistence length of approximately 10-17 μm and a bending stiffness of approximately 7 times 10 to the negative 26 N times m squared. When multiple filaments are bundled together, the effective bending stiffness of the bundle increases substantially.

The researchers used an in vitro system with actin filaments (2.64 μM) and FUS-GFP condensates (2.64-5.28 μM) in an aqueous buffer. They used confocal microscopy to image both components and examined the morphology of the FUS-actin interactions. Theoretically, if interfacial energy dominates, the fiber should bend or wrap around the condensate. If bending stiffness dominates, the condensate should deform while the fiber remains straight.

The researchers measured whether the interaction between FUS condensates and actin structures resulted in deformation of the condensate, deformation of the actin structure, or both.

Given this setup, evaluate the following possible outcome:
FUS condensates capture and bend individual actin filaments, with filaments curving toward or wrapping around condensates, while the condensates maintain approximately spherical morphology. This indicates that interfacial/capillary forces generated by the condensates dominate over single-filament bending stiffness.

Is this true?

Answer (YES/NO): NO